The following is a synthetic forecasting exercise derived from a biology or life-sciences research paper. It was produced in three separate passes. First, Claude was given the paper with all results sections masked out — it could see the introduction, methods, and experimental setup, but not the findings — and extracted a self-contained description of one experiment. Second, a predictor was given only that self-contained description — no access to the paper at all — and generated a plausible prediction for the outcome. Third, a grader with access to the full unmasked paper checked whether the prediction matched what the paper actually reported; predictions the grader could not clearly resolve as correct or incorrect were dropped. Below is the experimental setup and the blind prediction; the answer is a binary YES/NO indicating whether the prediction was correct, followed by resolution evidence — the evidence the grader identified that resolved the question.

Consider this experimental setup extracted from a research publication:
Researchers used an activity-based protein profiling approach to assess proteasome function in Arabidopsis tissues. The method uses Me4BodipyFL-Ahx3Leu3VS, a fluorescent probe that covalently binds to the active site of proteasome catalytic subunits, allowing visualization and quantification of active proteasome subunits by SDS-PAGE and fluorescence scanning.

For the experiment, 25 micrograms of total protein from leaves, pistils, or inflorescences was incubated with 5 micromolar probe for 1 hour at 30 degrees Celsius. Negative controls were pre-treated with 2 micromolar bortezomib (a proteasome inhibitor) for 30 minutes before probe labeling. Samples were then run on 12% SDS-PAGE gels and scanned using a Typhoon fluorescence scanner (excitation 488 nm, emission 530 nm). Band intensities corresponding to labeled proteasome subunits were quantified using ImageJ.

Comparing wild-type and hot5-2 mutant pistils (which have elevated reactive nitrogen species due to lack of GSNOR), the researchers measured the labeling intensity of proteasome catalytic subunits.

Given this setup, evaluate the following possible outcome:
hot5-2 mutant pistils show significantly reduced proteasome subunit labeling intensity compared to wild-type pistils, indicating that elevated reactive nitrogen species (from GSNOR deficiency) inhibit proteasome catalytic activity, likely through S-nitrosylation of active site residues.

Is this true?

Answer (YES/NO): NO